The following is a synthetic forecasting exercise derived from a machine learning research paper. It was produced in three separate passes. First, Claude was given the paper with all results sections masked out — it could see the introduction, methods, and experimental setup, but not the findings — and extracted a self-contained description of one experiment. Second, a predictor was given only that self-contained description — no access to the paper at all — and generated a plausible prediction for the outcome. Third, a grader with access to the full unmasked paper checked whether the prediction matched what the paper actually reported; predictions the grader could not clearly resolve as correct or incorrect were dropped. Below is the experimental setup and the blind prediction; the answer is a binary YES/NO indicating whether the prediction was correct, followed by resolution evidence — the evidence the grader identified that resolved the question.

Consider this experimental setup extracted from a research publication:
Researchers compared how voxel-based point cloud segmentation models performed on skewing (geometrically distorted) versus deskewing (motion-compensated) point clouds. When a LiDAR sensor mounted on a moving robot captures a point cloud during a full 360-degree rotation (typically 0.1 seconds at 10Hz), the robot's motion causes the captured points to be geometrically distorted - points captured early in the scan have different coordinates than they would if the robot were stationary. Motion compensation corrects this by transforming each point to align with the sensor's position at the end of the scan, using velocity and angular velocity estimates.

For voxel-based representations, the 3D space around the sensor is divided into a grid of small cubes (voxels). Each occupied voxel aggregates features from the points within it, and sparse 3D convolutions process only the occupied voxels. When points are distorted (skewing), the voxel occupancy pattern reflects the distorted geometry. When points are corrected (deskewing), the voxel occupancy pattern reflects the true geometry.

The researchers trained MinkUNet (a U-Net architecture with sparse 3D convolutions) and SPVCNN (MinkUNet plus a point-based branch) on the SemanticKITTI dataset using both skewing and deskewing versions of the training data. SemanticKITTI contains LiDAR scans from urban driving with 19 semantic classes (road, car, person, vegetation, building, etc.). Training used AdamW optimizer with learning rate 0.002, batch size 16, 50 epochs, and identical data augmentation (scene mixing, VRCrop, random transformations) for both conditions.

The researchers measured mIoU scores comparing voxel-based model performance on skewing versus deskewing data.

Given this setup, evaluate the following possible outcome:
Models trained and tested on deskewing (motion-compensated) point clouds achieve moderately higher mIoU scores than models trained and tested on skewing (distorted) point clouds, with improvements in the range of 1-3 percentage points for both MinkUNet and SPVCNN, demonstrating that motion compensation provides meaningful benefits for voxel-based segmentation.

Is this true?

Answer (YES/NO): NO